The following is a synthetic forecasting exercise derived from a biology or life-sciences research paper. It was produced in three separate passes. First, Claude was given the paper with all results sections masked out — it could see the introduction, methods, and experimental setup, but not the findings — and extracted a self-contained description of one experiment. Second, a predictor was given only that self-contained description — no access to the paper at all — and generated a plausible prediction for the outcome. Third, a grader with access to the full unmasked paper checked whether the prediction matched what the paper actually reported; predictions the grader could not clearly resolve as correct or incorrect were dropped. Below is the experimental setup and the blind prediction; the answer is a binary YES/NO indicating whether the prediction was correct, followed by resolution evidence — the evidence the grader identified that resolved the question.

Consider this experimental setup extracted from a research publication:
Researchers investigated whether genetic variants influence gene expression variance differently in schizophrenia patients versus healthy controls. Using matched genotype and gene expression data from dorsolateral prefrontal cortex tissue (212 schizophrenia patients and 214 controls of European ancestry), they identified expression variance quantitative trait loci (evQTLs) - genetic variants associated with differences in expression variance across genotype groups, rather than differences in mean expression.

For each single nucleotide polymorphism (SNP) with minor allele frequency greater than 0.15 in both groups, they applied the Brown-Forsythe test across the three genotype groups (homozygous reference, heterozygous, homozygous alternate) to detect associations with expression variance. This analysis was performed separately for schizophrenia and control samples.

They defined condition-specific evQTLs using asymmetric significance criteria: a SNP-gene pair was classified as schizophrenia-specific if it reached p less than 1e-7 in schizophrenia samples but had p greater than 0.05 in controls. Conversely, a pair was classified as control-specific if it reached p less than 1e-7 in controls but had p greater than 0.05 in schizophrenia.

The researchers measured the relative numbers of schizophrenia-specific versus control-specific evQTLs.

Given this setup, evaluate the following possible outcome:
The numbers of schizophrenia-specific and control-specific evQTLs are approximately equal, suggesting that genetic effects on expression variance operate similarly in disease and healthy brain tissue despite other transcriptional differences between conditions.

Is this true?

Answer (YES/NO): NO